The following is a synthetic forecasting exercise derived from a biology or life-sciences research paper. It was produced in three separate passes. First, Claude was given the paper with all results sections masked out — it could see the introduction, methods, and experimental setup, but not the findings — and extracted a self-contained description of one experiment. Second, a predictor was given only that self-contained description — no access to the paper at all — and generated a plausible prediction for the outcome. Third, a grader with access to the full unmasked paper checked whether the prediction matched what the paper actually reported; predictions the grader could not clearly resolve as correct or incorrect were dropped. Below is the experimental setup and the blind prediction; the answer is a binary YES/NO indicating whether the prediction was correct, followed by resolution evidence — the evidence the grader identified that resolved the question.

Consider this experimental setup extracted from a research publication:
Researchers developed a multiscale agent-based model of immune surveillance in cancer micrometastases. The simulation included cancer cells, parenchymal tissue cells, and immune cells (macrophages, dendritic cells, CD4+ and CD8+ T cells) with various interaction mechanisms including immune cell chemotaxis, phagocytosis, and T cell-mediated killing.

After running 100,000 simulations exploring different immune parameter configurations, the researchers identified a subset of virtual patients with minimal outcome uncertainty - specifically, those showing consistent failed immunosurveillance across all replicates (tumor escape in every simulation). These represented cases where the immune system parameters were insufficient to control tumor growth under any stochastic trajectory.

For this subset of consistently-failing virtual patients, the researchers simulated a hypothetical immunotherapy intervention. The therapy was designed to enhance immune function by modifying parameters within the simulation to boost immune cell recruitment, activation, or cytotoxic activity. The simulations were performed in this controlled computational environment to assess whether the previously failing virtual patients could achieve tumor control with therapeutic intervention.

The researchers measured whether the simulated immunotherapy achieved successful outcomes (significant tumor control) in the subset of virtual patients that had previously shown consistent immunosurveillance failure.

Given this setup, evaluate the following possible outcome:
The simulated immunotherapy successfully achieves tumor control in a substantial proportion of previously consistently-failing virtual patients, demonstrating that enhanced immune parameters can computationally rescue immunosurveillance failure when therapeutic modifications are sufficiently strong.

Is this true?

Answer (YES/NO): YES